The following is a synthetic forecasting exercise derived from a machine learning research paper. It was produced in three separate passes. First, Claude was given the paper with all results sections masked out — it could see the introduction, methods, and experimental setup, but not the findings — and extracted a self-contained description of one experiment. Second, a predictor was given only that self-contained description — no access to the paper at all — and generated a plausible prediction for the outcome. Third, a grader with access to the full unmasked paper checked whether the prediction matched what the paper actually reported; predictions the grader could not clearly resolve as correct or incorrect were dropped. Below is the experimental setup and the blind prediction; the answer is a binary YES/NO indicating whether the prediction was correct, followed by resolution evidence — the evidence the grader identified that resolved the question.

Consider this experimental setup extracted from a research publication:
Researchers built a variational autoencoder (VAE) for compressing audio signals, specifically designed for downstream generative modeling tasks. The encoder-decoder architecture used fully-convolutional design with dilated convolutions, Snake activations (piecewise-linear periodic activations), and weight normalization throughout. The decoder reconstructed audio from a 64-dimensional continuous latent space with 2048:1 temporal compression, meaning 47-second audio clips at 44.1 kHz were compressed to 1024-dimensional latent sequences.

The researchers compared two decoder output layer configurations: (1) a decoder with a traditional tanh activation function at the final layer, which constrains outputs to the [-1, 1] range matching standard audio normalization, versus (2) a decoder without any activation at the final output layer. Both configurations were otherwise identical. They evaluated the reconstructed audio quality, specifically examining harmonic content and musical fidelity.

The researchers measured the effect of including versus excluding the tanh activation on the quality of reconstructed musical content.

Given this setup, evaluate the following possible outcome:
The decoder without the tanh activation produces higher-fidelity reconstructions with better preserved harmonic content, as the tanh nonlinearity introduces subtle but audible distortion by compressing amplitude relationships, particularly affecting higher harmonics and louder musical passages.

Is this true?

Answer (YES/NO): YES